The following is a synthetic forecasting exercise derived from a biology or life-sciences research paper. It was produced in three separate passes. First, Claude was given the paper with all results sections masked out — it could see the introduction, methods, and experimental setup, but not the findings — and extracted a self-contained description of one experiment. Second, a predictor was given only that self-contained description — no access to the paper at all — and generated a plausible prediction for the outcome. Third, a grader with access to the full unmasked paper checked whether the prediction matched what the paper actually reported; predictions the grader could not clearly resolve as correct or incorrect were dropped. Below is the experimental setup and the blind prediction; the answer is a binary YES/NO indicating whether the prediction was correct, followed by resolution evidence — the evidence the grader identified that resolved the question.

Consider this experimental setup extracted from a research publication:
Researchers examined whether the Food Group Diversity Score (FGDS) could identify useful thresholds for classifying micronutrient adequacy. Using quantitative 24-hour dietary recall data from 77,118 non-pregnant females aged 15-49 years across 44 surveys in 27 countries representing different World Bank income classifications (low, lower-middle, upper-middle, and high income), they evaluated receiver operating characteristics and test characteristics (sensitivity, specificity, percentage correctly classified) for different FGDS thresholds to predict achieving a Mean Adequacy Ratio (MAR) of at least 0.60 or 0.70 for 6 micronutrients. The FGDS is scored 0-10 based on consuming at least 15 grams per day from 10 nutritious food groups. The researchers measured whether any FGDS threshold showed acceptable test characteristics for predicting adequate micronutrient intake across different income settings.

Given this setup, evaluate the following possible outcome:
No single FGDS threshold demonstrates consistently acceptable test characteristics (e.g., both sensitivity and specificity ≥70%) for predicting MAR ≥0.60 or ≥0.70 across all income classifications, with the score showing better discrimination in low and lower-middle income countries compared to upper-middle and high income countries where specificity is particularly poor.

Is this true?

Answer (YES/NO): NO